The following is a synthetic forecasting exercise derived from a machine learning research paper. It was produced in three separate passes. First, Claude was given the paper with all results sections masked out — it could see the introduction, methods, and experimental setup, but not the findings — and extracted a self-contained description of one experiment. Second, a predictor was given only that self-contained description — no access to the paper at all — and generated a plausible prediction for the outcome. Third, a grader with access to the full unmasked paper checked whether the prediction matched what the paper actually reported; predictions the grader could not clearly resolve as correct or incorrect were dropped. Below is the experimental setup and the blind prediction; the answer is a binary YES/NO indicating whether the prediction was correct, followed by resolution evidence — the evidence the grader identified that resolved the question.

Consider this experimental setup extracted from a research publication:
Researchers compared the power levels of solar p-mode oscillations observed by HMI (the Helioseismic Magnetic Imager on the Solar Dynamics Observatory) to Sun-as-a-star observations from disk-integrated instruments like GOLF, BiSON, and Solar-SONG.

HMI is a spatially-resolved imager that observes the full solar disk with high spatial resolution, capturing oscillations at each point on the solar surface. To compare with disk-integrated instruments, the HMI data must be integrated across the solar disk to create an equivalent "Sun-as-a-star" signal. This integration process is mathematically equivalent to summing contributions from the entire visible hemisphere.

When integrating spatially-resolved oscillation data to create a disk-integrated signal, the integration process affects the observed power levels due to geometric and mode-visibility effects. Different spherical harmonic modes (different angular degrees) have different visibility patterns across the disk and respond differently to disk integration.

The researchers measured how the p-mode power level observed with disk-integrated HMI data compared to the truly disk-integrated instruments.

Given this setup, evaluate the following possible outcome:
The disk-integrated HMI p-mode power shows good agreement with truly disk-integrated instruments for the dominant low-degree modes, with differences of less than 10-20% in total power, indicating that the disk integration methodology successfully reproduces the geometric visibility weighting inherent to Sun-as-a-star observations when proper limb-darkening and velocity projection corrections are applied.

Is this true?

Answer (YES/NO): NO